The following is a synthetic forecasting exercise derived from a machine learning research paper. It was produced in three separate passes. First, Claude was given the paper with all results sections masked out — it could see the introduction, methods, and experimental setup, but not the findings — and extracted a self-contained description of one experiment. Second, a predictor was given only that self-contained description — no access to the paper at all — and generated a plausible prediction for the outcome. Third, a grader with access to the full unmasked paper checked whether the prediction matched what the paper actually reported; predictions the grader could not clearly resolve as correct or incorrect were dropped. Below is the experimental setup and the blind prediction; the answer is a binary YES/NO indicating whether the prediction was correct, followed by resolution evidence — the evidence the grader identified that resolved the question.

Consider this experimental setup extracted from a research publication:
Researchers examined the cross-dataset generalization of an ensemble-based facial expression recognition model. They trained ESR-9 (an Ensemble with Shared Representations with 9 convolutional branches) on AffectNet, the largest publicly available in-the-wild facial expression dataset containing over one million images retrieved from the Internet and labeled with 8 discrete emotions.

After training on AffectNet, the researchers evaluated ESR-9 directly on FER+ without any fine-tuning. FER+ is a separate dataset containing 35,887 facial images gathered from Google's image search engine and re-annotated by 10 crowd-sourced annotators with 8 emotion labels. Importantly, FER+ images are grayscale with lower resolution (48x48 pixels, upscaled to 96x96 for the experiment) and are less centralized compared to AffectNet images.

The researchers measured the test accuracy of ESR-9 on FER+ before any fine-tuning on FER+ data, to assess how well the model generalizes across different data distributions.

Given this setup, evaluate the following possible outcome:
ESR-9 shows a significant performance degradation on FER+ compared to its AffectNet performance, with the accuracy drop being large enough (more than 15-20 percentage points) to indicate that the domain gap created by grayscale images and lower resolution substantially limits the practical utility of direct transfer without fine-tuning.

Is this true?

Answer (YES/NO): NO